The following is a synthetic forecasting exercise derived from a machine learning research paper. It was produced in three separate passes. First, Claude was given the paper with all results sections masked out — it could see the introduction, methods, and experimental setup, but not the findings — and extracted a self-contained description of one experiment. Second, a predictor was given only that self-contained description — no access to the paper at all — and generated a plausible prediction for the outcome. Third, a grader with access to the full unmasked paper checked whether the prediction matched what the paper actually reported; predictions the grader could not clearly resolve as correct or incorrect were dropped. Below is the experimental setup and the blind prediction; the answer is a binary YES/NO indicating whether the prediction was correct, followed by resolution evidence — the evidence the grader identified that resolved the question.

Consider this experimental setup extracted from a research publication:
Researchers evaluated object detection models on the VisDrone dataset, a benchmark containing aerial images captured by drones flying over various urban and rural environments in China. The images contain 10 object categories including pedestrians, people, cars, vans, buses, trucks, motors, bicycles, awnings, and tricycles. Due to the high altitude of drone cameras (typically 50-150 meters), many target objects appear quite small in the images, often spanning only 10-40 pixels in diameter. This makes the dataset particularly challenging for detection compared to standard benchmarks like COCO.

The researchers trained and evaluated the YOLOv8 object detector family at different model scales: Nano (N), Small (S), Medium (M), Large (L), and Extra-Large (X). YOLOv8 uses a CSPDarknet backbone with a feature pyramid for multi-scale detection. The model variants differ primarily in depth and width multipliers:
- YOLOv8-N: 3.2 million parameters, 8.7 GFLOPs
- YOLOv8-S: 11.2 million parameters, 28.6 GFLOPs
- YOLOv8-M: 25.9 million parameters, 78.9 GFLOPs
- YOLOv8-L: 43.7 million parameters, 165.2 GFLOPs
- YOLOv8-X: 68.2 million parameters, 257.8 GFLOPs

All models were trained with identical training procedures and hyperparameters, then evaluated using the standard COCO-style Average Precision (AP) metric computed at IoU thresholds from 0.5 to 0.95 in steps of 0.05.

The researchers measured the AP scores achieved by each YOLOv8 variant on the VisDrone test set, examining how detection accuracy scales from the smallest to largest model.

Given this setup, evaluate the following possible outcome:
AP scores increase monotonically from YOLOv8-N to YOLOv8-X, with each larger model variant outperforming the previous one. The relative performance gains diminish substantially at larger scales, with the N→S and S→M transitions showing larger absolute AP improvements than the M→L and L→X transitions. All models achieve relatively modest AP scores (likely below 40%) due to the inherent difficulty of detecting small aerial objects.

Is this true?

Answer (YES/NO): YES